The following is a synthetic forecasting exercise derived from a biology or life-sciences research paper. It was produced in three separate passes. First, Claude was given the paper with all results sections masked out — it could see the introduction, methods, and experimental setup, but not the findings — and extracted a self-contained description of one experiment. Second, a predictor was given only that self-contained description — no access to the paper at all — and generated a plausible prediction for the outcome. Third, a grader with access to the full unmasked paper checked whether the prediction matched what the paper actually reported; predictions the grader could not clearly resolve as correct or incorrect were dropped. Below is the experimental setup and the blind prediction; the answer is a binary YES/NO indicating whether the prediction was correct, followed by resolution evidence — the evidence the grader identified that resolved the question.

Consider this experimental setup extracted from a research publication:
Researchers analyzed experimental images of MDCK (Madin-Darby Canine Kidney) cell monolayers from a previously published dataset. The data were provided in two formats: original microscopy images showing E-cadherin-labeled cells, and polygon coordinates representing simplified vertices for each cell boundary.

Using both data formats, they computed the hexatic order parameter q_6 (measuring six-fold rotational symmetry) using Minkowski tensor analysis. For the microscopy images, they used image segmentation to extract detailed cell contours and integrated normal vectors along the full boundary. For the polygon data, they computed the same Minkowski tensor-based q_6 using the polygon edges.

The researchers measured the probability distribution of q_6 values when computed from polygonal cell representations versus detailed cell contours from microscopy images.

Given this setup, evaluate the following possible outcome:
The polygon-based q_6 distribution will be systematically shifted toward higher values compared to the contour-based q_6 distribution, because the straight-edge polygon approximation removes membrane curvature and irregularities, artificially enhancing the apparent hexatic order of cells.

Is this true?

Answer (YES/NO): YES